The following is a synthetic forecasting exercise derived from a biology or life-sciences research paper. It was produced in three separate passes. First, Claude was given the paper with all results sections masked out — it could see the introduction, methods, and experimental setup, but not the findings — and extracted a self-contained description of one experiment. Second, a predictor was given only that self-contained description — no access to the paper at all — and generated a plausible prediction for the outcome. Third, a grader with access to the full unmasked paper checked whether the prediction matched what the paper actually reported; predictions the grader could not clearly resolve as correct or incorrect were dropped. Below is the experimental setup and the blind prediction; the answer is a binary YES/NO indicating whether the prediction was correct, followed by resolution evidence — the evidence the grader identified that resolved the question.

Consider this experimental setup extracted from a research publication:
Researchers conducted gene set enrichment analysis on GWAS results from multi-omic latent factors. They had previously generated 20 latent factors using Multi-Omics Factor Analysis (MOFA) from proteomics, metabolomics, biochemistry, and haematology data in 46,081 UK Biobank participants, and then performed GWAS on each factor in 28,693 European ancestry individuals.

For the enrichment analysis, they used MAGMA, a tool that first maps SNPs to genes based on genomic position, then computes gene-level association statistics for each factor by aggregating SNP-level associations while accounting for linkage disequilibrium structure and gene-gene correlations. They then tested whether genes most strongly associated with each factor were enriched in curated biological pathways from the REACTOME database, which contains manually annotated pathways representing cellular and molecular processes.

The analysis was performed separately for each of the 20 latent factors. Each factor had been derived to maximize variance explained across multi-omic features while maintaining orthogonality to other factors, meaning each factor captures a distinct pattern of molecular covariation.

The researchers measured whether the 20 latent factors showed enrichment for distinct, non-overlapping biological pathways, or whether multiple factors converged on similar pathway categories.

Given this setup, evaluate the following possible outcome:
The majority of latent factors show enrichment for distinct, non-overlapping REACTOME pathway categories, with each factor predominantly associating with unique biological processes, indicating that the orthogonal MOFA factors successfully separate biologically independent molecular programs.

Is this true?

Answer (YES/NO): NO